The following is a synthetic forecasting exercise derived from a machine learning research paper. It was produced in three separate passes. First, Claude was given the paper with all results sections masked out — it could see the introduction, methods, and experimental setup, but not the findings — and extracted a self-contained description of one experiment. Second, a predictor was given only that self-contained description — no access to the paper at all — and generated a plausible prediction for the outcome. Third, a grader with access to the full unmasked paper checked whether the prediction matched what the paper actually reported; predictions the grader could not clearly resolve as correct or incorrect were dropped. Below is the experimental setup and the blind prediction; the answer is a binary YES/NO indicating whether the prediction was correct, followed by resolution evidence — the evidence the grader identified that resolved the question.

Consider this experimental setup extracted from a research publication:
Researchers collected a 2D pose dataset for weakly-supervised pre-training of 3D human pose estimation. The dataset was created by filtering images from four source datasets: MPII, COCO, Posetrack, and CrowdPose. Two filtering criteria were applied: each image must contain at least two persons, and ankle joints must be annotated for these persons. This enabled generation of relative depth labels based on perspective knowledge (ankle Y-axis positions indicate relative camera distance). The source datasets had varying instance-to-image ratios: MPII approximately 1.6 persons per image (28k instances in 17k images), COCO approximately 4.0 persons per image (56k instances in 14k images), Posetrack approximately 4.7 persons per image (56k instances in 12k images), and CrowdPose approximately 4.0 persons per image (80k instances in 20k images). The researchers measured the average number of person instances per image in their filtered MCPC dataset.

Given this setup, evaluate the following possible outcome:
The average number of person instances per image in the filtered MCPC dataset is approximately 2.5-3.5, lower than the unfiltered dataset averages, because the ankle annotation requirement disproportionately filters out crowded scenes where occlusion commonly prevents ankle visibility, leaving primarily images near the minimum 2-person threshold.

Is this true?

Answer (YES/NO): NO